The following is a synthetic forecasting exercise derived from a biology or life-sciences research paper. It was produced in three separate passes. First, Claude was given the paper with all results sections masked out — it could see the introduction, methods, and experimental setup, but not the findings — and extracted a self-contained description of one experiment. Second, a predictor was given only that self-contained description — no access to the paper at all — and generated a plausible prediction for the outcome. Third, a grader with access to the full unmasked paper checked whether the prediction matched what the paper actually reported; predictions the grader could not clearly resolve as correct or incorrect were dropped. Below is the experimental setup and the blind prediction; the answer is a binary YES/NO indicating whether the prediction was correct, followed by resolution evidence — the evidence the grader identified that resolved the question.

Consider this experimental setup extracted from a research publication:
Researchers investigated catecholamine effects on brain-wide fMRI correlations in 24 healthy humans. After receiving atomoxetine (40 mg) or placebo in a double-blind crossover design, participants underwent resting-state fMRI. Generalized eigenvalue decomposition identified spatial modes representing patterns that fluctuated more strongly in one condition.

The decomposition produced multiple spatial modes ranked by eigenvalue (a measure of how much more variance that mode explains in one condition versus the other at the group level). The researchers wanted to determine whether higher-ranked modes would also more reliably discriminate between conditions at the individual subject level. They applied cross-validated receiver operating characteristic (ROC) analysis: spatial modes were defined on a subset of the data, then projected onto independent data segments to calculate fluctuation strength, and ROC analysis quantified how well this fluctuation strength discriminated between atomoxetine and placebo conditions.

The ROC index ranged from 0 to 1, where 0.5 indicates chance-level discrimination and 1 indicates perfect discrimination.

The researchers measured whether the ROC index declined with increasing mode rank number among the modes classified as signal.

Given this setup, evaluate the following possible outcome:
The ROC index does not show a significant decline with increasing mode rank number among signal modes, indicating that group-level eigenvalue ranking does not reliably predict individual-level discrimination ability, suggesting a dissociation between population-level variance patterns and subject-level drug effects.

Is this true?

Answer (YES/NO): NO